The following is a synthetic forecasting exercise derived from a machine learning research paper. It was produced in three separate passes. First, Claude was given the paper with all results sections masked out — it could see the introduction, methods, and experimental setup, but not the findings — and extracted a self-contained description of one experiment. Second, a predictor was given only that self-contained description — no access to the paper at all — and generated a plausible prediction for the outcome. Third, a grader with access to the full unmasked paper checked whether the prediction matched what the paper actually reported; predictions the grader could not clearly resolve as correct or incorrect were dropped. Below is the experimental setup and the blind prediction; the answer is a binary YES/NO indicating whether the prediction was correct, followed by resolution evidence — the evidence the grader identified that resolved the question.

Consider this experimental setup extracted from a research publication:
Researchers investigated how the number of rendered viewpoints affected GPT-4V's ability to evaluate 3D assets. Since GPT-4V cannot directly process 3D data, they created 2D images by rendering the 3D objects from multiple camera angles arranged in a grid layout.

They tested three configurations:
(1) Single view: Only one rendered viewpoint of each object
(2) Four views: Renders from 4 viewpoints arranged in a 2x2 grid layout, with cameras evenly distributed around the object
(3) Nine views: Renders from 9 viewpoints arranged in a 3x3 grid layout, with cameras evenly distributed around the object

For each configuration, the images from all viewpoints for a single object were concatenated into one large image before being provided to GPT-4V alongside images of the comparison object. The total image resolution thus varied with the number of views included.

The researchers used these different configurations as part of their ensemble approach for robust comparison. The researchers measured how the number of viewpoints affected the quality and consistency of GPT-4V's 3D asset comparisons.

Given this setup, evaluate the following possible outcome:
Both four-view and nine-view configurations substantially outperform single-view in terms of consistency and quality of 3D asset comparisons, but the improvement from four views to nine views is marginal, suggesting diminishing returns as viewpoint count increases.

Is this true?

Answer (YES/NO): NO